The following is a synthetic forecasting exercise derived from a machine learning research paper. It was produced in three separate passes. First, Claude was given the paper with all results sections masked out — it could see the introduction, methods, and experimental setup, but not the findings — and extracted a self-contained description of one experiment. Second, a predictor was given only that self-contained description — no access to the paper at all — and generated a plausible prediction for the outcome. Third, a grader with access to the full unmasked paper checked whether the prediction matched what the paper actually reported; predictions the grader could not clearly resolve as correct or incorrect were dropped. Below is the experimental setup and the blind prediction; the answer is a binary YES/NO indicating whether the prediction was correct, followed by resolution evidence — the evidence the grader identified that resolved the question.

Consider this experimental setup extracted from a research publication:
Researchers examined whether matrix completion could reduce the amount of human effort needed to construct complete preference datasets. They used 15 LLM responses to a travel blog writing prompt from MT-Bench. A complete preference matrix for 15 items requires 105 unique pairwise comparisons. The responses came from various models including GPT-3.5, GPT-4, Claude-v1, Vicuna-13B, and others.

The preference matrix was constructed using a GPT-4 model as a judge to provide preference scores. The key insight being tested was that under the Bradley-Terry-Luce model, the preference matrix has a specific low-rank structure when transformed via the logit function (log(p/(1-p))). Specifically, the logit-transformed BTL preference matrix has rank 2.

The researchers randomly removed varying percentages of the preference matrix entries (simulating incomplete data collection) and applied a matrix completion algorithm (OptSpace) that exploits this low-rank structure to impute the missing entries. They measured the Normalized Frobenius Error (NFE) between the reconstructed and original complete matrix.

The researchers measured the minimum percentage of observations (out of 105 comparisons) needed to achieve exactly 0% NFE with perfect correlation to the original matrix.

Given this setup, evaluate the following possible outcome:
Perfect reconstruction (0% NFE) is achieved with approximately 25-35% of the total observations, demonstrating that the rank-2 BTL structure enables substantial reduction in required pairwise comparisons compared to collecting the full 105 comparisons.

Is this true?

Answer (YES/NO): NO